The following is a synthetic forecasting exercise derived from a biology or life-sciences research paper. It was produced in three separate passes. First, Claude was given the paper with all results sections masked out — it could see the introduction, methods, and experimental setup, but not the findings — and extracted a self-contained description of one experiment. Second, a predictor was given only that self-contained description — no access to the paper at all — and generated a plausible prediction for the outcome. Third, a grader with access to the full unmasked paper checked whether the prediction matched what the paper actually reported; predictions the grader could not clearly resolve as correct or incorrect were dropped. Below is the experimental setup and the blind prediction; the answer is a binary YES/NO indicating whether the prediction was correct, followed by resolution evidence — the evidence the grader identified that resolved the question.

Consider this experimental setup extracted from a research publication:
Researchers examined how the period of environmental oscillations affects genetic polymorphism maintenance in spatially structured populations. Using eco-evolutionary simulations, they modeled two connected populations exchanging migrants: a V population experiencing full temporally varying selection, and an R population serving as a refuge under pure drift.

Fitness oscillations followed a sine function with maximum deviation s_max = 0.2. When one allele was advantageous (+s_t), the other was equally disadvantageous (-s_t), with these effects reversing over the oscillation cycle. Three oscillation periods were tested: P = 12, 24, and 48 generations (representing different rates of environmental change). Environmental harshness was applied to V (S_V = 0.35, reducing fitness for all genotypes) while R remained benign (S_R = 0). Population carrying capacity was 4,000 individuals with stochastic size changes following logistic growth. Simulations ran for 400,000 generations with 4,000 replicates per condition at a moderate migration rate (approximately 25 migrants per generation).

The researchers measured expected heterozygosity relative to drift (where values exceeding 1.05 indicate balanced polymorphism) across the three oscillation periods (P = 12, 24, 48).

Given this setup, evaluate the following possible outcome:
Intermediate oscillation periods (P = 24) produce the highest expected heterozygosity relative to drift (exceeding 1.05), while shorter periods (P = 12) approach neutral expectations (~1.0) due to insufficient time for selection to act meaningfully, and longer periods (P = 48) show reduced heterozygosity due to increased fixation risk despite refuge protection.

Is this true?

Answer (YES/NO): NO